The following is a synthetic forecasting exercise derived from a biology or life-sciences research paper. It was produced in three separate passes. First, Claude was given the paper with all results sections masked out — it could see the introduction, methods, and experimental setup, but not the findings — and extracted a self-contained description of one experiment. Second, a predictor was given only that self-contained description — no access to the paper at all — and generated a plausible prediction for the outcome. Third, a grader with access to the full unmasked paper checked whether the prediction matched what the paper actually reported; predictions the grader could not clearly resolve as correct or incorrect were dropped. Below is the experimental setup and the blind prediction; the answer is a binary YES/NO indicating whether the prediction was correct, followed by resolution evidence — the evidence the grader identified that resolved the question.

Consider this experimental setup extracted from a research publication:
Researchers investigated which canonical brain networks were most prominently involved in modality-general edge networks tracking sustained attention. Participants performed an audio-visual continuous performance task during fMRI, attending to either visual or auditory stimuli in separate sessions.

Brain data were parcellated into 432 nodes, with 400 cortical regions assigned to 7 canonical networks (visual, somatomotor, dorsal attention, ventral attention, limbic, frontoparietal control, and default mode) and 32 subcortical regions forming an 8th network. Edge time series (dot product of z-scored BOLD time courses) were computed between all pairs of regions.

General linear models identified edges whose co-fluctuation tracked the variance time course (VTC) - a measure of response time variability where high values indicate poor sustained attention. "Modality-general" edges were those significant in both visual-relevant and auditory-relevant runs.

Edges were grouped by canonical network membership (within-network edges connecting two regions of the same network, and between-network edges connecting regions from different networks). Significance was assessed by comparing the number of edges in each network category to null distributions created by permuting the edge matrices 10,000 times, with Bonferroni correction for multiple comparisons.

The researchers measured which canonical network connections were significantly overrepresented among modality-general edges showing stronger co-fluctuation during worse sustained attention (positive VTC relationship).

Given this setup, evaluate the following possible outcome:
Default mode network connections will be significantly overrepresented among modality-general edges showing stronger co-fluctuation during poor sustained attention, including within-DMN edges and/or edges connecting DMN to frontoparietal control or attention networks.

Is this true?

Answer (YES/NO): NO